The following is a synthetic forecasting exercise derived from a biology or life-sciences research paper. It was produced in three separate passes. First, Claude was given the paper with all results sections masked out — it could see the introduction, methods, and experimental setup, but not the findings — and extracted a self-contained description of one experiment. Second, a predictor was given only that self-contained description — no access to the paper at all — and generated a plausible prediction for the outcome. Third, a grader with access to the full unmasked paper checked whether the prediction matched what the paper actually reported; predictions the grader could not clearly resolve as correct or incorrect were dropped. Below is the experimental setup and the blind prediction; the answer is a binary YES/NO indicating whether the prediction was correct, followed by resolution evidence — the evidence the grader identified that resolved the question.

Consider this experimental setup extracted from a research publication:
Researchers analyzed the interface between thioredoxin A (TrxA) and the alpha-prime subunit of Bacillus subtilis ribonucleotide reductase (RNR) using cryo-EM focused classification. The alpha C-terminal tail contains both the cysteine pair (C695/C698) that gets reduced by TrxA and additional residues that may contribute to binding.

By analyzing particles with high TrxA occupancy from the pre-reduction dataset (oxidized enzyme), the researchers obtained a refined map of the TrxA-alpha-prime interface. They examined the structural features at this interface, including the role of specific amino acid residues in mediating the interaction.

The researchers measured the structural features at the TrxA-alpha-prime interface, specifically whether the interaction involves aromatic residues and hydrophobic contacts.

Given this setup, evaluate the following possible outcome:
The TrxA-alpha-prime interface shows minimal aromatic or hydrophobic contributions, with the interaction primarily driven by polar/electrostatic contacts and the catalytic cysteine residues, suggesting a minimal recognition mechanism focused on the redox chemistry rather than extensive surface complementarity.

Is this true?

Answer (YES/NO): NO